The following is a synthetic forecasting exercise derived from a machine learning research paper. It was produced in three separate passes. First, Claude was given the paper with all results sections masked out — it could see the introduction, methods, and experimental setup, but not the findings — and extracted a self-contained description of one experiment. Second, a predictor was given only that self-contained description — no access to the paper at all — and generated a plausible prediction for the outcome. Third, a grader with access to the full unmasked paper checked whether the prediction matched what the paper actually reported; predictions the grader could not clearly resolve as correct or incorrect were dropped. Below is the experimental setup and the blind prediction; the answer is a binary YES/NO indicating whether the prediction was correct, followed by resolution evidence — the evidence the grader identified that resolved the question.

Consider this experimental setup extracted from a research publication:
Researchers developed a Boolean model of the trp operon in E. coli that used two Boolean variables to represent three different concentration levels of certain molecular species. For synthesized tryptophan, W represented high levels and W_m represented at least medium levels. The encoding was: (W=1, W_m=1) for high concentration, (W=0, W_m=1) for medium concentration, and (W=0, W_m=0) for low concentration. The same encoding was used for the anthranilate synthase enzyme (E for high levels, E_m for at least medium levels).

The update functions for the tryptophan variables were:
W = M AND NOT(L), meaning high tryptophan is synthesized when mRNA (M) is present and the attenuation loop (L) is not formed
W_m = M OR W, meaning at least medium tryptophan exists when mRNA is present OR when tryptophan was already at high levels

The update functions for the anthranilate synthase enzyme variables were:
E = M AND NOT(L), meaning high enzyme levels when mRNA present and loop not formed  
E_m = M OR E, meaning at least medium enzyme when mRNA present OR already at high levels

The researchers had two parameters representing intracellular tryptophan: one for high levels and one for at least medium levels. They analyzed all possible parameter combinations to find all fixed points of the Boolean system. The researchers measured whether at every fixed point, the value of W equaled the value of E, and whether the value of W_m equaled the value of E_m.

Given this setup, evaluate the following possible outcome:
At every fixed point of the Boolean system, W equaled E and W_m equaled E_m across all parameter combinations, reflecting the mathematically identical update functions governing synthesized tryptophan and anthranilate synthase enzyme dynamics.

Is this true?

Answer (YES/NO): YES